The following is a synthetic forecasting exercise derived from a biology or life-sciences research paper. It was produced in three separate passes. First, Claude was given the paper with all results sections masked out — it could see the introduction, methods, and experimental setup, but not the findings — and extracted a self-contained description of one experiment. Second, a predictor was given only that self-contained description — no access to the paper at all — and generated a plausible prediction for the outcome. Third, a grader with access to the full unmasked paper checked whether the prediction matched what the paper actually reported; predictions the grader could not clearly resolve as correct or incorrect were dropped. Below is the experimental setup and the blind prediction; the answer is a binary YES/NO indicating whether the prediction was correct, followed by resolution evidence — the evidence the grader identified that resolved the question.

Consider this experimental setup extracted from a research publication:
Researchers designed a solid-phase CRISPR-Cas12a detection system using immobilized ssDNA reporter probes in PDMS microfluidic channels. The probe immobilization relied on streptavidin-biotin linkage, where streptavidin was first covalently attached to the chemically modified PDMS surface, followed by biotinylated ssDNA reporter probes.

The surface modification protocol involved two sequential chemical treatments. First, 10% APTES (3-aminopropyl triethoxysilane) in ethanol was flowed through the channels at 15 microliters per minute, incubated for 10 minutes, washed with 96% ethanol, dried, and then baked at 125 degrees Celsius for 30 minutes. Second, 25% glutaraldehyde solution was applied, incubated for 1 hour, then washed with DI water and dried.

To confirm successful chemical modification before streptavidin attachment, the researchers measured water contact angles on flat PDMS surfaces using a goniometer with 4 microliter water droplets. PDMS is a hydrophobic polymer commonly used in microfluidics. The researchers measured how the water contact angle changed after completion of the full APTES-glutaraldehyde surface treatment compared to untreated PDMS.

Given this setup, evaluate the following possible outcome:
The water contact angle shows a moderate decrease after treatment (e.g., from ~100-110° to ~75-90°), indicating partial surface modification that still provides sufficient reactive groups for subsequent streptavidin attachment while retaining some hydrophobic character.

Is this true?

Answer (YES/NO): YES